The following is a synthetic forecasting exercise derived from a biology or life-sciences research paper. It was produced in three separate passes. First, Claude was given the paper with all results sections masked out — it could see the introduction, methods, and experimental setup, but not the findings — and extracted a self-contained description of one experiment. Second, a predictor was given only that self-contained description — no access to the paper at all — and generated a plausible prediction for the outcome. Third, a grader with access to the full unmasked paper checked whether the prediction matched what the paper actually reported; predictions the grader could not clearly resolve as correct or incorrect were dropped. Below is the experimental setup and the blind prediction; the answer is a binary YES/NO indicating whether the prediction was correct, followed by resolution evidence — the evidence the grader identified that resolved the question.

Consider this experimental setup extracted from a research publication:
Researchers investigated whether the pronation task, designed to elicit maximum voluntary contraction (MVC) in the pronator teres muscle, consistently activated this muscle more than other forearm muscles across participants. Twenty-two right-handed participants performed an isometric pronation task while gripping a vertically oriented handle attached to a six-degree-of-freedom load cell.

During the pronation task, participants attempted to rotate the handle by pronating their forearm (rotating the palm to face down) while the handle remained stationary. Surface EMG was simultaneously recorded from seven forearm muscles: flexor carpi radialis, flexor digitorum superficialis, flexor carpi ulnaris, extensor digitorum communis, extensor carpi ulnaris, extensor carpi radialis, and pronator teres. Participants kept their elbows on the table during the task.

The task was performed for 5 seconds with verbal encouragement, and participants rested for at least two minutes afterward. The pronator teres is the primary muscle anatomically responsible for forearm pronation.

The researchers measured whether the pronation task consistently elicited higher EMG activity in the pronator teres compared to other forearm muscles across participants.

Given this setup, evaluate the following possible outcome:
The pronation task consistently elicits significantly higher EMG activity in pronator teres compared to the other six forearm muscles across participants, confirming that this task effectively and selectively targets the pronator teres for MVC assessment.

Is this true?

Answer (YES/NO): YES